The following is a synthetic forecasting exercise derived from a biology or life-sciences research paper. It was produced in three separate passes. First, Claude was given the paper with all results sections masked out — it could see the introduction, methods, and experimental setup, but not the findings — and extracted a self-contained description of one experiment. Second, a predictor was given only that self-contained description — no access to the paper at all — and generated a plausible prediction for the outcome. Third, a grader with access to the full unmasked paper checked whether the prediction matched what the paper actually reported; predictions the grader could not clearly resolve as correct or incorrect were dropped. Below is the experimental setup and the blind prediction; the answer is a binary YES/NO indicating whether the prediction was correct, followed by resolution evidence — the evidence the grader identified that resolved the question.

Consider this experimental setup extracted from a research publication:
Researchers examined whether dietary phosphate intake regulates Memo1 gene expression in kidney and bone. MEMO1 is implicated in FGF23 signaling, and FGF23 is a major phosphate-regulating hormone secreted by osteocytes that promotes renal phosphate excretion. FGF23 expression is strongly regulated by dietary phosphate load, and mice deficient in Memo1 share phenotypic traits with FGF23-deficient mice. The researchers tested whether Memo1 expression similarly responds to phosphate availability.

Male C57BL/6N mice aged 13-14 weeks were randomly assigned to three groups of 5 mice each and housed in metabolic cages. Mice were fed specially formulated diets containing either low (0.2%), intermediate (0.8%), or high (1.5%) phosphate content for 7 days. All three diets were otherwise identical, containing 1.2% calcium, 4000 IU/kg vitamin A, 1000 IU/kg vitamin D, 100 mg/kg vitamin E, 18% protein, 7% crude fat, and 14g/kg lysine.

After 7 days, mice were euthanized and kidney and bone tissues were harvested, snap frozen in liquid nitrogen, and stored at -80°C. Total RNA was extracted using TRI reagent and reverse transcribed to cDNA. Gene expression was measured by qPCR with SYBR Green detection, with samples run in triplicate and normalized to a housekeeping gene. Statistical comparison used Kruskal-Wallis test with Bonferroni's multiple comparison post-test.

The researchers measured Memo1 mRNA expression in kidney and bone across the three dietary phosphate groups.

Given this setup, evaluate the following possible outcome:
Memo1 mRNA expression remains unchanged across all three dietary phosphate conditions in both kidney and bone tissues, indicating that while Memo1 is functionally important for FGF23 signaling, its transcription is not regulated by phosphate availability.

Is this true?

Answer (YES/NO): YES